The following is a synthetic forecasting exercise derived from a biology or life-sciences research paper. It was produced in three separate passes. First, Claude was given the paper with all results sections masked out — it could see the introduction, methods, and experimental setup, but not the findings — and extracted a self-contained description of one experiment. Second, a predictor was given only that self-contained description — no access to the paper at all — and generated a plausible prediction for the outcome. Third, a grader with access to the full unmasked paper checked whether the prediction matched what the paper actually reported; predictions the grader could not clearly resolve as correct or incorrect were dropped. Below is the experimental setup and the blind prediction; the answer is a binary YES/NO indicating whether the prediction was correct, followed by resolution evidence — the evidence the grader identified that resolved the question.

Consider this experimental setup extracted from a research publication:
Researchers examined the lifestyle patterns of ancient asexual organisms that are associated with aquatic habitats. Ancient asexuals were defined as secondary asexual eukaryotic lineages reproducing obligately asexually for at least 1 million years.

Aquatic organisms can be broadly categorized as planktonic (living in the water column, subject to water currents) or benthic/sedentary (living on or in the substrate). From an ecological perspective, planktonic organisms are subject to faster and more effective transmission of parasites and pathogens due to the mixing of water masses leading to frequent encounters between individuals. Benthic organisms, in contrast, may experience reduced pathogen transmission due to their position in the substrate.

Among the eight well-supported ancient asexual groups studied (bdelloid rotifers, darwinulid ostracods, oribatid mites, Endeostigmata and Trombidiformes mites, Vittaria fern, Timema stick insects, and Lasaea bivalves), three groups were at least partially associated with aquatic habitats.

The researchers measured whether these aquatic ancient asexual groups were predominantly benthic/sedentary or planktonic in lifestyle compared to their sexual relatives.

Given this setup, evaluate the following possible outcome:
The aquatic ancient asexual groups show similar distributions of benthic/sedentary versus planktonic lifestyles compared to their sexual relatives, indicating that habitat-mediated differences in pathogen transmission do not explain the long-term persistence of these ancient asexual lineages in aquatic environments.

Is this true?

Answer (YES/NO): NO